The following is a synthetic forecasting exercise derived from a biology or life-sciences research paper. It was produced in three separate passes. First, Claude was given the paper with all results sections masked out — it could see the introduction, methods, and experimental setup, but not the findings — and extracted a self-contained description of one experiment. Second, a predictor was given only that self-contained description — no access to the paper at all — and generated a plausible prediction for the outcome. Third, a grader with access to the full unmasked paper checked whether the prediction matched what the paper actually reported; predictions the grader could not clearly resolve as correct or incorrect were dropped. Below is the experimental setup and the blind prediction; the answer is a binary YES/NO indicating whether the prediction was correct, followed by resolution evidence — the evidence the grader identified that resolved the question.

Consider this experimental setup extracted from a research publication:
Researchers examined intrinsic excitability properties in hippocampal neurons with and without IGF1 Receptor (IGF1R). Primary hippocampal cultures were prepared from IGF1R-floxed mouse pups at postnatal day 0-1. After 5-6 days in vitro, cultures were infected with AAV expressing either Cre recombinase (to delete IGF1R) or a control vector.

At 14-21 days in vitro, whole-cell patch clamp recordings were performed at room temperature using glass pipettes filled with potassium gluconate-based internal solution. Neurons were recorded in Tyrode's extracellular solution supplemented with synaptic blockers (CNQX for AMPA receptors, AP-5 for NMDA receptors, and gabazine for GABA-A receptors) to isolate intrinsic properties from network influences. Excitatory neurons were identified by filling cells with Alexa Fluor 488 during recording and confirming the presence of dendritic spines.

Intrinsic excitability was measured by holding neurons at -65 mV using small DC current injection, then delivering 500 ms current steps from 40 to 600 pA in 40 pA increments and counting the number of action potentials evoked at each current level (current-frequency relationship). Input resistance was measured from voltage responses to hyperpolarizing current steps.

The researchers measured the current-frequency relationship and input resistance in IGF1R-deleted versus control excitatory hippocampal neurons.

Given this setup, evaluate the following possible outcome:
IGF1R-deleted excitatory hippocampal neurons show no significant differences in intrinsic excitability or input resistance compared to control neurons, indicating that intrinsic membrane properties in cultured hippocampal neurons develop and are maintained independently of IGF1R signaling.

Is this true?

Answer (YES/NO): NO